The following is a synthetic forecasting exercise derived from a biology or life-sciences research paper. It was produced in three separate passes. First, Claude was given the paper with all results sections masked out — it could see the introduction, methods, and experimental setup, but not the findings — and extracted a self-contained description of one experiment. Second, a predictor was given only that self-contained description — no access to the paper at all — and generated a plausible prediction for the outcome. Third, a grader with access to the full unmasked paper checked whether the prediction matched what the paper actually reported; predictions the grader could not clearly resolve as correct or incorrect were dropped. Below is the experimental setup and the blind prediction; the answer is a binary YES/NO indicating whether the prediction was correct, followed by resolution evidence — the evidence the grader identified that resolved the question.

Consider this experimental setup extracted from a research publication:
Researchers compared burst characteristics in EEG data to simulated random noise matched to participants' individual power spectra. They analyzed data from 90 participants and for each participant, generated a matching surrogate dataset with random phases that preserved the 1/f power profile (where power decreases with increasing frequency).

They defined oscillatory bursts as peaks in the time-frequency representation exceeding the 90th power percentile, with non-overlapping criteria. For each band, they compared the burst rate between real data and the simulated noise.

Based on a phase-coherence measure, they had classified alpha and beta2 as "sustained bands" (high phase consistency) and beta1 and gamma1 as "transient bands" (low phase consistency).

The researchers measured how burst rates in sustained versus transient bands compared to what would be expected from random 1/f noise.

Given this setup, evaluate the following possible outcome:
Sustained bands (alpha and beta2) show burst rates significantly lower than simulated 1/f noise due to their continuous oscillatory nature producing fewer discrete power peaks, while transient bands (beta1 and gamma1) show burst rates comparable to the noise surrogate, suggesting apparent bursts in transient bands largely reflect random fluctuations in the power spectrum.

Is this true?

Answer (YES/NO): NO